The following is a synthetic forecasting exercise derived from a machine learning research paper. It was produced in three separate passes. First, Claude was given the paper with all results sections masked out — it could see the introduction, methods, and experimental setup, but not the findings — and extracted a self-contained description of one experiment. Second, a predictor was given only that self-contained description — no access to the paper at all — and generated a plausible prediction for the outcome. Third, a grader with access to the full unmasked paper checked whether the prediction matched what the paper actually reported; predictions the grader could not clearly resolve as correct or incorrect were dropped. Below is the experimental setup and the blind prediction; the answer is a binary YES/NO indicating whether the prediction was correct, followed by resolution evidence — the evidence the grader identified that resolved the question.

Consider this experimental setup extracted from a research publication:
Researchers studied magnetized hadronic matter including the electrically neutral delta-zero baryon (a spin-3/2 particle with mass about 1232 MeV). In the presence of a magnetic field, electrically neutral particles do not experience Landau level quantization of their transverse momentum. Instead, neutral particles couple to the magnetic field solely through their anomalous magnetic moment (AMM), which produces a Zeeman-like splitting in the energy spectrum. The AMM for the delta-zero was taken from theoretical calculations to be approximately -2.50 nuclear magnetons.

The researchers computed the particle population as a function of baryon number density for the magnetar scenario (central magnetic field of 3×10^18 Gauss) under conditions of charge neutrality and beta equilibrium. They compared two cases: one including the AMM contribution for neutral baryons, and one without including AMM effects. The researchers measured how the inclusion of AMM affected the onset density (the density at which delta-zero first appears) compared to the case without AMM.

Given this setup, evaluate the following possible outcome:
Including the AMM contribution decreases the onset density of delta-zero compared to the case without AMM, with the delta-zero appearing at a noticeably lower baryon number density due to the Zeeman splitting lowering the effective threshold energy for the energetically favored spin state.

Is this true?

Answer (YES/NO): YES